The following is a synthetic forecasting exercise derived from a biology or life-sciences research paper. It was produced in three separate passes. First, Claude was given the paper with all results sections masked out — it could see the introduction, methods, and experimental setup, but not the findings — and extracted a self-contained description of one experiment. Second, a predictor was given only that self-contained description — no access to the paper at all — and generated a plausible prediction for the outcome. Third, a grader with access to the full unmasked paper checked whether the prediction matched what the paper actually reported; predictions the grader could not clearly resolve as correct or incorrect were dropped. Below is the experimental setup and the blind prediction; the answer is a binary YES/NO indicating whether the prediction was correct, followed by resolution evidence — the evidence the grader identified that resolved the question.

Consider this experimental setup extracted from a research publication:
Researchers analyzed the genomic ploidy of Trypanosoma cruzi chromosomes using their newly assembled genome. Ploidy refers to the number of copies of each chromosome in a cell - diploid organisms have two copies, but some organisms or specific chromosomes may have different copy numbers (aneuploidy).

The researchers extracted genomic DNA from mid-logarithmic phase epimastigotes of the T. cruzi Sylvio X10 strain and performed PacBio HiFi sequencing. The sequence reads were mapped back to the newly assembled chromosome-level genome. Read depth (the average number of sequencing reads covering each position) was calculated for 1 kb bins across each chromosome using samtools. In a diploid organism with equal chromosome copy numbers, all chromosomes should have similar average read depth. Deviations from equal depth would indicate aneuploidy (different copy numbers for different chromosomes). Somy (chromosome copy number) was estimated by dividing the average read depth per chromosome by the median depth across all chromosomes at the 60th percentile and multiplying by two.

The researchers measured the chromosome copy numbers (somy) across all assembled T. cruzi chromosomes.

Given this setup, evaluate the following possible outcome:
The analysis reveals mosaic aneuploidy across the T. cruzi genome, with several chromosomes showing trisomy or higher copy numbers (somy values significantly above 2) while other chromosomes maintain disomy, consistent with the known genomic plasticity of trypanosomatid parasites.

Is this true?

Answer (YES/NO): NO